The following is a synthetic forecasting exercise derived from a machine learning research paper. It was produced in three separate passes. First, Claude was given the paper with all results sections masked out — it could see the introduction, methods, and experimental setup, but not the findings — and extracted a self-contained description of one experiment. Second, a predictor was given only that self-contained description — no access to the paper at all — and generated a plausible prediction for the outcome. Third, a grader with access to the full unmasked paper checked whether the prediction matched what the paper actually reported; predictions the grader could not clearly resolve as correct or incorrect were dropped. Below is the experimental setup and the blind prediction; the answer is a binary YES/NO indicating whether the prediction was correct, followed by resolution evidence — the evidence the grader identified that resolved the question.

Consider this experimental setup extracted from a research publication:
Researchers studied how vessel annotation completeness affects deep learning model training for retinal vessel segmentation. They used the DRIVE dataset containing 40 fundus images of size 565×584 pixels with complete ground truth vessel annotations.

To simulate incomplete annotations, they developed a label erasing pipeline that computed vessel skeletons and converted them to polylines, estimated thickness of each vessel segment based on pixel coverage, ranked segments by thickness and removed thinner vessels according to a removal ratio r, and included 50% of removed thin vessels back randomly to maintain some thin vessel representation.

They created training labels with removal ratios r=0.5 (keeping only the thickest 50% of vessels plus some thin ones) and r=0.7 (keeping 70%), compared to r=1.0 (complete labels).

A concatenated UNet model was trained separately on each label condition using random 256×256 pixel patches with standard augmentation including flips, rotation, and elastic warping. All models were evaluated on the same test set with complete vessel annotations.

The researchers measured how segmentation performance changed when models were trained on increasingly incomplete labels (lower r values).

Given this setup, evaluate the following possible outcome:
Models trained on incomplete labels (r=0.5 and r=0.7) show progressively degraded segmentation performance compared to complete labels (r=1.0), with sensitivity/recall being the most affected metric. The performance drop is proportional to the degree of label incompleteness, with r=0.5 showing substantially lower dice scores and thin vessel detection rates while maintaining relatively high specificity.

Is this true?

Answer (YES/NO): YES